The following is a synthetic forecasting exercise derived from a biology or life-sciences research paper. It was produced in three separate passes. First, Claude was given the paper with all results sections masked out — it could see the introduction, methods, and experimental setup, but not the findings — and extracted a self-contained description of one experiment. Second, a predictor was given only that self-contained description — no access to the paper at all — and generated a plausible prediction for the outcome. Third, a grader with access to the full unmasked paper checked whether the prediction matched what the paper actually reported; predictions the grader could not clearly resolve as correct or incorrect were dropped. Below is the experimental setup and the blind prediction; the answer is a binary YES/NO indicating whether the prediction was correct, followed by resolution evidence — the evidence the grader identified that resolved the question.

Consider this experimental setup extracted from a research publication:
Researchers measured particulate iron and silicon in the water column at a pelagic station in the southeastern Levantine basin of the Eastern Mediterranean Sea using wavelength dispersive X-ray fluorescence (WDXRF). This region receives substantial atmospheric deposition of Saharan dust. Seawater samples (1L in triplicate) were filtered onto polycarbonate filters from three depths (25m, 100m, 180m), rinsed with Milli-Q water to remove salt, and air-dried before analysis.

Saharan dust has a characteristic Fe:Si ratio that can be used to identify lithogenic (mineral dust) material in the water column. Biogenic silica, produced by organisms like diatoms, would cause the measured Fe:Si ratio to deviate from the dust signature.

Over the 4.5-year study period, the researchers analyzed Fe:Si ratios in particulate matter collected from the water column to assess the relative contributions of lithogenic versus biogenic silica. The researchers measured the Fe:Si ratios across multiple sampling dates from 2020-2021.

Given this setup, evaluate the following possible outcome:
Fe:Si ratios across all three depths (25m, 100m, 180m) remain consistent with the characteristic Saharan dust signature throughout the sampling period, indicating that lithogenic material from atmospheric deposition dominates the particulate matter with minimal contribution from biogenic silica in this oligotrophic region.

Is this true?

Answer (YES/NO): YES